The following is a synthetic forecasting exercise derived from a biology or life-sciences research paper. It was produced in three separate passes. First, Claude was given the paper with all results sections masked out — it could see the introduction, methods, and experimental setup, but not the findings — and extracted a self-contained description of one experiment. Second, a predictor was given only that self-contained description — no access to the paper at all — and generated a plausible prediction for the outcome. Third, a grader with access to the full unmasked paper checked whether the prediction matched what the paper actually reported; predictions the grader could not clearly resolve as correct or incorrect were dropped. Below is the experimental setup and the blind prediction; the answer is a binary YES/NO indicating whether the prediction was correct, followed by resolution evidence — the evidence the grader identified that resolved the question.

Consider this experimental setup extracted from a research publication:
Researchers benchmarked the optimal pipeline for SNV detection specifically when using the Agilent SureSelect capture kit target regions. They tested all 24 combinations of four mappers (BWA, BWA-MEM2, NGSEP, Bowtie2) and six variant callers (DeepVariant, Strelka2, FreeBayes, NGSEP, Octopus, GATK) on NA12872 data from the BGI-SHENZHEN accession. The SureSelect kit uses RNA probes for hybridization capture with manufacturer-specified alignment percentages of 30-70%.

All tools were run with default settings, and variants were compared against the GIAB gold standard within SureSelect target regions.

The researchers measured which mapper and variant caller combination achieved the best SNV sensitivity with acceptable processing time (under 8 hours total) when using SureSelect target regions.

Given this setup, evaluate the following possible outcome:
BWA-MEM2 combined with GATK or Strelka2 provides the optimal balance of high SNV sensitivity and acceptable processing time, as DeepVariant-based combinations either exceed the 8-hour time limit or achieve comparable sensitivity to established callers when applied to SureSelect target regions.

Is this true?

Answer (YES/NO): NO